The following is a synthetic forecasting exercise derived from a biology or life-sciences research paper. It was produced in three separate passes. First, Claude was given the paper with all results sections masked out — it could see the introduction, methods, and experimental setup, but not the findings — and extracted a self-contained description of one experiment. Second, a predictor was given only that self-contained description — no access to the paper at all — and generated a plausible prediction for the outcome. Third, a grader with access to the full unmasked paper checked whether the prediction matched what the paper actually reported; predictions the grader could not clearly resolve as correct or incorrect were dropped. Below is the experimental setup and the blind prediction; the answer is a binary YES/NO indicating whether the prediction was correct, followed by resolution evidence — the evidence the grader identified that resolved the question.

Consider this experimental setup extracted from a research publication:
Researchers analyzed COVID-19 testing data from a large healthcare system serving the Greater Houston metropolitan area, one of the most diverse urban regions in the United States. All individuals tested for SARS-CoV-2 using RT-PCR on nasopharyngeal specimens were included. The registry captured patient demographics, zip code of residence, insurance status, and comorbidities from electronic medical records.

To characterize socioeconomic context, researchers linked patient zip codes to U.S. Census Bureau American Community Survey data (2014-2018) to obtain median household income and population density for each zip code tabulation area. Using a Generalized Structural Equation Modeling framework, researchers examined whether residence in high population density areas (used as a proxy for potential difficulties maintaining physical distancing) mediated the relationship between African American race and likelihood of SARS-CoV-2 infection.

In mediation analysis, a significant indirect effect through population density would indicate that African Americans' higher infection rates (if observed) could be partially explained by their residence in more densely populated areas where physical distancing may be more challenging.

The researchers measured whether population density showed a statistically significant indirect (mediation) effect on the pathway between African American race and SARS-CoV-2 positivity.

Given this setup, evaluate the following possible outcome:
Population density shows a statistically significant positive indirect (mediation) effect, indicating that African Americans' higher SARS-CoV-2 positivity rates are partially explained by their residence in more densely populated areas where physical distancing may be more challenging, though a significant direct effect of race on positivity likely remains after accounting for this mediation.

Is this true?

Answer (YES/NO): YES